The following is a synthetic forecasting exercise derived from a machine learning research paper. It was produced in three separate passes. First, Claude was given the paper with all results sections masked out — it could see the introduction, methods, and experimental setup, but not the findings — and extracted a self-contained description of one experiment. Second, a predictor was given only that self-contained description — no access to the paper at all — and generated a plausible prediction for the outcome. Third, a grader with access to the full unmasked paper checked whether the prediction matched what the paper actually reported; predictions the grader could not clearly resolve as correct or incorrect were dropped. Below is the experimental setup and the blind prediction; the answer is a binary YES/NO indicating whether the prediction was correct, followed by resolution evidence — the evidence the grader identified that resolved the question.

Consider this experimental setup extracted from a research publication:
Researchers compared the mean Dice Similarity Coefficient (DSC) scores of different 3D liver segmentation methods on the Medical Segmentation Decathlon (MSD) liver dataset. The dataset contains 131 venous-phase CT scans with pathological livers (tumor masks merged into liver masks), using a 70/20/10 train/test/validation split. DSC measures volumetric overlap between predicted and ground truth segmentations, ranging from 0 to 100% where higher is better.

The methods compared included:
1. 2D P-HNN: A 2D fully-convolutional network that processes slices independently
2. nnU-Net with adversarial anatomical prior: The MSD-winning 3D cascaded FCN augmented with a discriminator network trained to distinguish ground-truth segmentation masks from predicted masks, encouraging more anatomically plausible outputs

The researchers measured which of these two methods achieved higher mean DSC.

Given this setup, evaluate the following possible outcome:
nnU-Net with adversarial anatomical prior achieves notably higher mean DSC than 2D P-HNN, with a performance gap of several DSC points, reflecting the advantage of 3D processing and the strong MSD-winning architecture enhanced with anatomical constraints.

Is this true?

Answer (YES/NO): NO